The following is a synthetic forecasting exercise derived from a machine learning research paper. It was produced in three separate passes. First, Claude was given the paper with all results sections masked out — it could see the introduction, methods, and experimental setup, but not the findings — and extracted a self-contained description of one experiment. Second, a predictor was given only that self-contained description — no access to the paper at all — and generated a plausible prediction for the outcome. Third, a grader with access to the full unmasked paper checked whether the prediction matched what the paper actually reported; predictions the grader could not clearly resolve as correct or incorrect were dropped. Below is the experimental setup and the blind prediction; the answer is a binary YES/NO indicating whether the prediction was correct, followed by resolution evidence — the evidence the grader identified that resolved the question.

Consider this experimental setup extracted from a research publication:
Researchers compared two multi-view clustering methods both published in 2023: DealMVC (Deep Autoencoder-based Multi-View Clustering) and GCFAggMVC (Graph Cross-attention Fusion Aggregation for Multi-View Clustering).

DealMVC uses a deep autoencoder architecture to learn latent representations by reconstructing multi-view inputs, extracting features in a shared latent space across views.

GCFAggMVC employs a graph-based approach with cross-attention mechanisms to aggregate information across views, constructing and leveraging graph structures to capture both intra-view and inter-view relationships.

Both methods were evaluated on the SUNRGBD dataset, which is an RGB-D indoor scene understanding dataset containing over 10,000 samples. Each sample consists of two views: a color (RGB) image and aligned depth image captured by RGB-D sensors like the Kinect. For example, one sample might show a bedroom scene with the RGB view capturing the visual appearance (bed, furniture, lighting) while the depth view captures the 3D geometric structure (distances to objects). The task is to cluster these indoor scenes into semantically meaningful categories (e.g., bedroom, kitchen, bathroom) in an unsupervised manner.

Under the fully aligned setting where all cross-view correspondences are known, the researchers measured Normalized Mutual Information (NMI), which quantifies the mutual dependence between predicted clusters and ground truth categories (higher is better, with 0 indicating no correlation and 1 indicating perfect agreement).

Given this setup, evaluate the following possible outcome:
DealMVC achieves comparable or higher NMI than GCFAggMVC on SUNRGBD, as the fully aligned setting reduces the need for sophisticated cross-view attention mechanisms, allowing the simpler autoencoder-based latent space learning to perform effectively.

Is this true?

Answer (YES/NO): NO